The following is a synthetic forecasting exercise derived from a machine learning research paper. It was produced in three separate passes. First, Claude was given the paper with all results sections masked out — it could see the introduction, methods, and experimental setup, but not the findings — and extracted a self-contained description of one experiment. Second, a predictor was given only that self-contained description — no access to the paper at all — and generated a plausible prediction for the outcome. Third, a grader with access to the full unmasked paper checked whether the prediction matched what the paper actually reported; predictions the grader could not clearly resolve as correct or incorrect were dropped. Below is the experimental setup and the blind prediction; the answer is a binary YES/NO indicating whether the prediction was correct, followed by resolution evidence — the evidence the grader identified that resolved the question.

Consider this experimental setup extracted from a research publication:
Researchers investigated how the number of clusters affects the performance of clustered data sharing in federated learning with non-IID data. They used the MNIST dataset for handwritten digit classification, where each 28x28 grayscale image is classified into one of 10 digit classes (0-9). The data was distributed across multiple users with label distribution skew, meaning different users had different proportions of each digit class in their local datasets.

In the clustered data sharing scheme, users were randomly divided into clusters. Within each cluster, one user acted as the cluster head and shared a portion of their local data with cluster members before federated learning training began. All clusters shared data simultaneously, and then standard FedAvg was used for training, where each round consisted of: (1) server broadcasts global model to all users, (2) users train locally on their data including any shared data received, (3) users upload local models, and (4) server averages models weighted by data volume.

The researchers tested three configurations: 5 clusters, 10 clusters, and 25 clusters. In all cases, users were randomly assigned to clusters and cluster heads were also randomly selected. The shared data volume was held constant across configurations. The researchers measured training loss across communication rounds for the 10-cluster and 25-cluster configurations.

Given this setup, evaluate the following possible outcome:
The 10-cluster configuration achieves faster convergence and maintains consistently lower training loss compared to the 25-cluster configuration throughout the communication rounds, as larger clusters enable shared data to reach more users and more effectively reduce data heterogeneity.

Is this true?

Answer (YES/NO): YES